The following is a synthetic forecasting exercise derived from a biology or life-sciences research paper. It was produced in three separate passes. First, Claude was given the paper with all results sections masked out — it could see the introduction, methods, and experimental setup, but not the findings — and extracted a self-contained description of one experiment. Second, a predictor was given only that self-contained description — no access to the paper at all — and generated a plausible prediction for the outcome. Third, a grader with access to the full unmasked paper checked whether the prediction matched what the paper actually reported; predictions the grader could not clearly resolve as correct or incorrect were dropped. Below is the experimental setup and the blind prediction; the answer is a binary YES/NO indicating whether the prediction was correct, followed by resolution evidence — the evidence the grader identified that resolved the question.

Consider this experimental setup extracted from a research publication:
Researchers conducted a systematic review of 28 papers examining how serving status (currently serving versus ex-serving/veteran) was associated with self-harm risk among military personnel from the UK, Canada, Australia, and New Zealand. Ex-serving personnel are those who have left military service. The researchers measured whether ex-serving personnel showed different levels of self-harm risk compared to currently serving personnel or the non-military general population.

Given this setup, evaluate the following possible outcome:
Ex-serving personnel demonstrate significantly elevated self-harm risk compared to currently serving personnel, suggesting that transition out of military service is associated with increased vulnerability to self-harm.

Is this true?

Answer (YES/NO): YES